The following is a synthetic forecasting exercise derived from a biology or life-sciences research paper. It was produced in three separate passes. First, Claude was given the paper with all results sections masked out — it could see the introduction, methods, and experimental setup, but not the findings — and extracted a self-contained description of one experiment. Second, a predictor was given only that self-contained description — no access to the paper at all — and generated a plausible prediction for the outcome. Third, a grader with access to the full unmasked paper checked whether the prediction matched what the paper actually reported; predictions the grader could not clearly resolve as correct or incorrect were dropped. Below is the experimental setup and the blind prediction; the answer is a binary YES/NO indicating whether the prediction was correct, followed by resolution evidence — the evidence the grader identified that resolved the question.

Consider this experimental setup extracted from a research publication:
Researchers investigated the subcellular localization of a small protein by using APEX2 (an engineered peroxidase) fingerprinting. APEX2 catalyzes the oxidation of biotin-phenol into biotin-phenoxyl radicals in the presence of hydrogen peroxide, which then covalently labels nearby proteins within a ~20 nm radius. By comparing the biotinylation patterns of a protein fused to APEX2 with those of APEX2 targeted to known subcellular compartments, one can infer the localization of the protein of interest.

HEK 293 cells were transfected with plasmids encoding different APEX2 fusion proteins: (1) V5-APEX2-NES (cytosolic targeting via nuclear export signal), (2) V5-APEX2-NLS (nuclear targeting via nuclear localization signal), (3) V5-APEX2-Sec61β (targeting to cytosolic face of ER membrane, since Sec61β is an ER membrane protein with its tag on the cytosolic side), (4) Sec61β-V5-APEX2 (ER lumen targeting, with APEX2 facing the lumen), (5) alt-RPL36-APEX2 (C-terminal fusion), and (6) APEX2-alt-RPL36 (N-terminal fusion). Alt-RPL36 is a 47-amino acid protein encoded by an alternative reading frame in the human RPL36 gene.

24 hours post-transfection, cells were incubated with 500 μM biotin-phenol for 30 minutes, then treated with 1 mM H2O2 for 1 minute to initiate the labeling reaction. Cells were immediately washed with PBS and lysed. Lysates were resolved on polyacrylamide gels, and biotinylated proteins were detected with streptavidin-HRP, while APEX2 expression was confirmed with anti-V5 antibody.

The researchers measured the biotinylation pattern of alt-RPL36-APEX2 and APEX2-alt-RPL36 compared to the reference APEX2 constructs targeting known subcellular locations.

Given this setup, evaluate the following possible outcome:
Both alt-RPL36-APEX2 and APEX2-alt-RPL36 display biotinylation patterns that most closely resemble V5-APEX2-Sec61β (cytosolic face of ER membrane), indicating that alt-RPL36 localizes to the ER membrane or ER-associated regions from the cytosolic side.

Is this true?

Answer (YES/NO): NO